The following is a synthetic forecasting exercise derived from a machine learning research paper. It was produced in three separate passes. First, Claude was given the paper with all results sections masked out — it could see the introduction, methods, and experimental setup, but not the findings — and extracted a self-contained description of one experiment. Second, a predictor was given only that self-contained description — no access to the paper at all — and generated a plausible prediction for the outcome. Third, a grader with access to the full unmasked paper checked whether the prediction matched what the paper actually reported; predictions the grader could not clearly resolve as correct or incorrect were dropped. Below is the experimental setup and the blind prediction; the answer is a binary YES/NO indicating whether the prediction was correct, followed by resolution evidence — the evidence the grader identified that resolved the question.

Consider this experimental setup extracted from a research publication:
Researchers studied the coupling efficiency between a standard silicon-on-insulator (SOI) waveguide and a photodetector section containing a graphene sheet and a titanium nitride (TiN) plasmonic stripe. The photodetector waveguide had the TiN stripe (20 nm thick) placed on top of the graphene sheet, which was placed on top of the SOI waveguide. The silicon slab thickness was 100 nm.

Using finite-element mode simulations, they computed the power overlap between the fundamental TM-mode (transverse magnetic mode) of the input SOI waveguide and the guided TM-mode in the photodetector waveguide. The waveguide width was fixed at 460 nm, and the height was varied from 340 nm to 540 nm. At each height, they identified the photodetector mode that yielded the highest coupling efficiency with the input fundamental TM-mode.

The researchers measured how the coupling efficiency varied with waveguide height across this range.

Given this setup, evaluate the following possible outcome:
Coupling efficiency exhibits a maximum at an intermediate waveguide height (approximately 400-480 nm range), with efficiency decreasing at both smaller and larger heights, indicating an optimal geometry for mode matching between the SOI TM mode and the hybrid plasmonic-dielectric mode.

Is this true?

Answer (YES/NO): NO